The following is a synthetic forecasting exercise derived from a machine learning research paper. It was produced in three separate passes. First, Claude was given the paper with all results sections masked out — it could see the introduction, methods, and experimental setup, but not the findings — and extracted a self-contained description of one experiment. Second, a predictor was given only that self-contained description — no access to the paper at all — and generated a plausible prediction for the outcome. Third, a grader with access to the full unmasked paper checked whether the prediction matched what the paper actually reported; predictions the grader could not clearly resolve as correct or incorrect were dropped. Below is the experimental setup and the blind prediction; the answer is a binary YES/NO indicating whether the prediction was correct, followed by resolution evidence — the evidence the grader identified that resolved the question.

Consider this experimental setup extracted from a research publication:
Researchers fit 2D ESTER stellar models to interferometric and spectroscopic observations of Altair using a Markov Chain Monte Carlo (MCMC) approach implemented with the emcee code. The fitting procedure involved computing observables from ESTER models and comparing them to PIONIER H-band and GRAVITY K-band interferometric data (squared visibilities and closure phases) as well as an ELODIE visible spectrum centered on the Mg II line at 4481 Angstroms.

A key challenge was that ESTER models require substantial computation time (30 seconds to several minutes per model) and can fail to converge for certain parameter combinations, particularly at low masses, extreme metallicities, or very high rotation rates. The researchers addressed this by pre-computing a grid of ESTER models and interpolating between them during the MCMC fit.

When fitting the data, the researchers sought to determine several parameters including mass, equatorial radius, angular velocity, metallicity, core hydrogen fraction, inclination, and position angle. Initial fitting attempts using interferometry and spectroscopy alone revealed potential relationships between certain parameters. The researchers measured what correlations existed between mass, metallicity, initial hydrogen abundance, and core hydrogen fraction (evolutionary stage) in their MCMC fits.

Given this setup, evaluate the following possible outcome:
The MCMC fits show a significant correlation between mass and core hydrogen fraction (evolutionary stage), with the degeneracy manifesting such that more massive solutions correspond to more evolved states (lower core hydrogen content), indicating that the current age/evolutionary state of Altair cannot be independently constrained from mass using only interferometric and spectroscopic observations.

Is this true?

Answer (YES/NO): NO